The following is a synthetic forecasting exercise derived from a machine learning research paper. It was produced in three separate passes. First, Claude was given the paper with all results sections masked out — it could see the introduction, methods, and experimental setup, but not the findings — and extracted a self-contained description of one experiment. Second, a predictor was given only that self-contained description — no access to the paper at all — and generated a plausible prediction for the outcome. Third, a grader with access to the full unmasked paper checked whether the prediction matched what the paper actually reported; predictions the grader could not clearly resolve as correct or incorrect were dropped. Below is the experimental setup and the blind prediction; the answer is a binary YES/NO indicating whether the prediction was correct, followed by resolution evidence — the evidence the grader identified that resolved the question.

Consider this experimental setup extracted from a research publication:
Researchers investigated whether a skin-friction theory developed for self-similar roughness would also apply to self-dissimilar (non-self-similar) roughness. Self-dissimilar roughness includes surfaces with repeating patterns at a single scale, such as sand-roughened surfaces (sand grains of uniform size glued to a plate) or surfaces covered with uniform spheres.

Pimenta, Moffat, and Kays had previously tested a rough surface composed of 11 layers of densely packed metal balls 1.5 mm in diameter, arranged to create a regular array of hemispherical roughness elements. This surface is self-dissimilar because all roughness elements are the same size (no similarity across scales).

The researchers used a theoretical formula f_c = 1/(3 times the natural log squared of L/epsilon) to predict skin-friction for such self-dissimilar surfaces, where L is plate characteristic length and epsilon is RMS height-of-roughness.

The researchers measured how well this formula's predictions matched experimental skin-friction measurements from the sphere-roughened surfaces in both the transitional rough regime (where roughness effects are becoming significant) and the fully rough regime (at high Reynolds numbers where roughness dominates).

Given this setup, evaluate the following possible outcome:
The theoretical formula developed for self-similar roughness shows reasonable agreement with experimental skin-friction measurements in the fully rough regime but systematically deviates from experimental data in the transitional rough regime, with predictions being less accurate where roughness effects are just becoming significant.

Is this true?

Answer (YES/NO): NO